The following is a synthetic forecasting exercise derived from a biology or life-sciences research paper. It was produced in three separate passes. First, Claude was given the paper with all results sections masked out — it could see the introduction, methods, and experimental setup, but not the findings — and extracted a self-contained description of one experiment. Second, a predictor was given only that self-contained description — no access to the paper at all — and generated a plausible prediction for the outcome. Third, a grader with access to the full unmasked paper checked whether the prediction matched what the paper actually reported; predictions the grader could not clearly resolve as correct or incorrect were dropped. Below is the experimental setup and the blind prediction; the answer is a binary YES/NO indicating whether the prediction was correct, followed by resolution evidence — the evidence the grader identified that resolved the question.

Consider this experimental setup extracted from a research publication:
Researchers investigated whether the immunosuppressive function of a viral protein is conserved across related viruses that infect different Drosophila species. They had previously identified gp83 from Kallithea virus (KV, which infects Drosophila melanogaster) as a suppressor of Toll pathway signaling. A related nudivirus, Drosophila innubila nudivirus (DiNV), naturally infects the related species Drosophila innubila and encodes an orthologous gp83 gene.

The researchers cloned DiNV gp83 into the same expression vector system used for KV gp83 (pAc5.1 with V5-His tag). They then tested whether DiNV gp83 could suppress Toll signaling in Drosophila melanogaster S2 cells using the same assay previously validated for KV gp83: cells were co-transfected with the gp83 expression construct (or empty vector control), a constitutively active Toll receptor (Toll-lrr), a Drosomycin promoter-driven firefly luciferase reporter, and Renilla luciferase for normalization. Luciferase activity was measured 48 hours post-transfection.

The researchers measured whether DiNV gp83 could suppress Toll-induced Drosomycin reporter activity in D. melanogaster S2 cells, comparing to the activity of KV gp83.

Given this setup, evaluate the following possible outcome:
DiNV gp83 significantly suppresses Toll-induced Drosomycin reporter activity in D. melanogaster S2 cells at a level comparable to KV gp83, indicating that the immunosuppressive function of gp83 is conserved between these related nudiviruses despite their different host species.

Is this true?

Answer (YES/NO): YES